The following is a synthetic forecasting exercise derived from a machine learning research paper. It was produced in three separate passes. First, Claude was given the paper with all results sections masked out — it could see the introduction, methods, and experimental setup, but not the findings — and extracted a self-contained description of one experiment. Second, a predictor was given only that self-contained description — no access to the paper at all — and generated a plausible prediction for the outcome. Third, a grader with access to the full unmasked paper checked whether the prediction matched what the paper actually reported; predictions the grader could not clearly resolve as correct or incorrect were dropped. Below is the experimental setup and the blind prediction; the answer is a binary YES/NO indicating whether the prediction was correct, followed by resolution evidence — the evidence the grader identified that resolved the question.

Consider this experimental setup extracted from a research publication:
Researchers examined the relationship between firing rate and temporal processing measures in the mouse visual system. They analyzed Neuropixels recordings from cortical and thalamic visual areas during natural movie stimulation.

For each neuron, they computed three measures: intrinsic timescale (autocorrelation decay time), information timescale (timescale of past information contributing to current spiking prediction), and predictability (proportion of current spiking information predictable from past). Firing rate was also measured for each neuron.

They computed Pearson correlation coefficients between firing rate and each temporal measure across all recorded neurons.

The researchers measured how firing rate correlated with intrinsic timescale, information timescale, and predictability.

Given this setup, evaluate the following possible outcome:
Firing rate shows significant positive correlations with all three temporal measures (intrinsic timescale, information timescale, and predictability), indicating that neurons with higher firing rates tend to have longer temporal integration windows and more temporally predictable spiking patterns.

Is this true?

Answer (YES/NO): NO